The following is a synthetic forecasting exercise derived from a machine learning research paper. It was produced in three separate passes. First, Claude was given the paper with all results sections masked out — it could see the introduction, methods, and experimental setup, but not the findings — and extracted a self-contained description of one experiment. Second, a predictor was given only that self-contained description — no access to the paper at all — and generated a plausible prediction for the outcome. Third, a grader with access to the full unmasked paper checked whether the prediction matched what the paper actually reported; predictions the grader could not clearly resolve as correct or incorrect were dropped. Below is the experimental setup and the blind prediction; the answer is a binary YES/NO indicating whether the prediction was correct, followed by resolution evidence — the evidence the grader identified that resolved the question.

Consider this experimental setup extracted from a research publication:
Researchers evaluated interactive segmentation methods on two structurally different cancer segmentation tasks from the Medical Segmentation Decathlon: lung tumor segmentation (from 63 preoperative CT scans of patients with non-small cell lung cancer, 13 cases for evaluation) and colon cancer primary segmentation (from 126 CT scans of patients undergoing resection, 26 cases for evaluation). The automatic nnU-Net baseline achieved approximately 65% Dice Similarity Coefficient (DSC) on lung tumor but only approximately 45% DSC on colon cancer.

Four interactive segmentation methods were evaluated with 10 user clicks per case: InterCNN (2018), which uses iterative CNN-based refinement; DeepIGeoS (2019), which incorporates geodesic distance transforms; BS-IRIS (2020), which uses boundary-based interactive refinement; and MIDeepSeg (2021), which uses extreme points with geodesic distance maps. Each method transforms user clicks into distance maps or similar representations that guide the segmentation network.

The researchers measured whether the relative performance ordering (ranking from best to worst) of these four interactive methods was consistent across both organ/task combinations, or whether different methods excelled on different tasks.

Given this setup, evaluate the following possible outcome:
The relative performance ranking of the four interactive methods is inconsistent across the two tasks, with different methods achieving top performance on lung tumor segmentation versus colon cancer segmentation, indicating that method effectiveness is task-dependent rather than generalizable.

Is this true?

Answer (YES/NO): NO